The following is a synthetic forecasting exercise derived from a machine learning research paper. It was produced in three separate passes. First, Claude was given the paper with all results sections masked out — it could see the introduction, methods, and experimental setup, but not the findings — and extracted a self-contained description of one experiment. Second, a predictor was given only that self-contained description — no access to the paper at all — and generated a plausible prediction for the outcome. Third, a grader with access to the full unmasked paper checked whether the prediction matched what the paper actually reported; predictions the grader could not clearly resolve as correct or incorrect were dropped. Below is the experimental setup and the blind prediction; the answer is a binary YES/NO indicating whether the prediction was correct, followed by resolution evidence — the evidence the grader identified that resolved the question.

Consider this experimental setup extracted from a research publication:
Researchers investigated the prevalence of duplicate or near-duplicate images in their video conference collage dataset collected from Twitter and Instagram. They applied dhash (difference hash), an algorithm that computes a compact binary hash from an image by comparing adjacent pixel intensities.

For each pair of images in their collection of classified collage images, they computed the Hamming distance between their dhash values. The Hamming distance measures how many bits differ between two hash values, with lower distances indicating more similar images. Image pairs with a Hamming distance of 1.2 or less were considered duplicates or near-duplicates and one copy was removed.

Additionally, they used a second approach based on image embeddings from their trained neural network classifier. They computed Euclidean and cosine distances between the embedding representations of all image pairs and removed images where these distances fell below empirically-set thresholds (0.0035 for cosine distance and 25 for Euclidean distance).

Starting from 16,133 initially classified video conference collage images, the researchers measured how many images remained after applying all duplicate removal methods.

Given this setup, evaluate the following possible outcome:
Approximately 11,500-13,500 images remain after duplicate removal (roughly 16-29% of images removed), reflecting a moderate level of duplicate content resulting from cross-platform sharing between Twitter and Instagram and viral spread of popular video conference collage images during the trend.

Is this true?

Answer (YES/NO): NO